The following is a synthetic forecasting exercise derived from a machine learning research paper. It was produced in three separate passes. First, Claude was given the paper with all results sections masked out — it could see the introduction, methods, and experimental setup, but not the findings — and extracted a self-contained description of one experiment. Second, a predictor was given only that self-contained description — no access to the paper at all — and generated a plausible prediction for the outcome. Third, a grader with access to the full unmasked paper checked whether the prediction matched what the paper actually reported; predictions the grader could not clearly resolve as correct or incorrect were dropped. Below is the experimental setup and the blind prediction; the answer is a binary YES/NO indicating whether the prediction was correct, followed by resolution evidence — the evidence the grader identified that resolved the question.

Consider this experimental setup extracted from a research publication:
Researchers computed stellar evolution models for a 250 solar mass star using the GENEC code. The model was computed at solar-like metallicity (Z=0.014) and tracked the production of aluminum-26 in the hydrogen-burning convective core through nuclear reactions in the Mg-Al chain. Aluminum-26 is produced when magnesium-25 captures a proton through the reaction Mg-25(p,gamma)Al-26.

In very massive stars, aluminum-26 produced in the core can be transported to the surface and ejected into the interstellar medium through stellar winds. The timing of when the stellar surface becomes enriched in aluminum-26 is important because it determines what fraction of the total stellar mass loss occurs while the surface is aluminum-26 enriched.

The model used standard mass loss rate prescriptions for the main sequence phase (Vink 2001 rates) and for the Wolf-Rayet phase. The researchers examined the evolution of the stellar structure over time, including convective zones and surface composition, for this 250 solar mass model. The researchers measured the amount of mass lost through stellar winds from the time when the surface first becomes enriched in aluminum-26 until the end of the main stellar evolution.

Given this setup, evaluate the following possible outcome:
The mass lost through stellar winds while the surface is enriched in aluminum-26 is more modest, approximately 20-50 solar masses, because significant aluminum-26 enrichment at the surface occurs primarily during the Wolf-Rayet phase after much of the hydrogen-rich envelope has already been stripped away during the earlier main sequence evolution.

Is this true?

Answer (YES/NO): NO